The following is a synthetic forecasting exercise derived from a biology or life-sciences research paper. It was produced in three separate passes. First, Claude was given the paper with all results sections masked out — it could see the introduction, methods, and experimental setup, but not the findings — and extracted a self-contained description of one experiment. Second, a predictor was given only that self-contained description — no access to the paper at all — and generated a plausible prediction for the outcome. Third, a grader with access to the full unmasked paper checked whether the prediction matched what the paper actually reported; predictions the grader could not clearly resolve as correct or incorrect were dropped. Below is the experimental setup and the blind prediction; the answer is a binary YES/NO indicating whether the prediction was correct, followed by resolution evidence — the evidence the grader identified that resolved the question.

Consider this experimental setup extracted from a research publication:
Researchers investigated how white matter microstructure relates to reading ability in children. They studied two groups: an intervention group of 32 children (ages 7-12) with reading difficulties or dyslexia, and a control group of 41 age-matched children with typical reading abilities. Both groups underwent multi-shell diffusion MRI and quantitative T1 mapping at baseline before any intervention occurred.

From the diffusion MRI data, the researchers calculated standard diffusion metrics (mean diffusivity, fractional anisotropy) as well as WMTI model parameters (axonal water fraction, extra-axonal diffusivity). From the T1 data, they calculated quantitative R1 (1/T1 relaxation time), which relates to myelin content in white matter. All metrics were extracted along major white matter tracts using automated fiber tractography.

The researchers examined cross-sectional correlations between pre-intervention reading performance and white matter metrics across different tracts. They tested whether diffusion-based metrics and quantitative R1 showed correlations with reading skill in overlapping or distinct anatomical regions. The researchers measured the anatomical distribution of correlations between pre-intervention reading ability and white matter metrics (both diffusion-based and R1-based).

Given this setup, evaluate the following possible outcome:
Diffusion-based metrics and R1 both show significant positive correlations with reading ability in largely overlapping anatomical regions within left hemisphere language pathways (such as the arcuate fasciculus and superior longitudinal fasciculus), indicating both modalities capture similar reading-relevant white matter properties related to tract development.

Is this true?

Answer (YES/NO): NO